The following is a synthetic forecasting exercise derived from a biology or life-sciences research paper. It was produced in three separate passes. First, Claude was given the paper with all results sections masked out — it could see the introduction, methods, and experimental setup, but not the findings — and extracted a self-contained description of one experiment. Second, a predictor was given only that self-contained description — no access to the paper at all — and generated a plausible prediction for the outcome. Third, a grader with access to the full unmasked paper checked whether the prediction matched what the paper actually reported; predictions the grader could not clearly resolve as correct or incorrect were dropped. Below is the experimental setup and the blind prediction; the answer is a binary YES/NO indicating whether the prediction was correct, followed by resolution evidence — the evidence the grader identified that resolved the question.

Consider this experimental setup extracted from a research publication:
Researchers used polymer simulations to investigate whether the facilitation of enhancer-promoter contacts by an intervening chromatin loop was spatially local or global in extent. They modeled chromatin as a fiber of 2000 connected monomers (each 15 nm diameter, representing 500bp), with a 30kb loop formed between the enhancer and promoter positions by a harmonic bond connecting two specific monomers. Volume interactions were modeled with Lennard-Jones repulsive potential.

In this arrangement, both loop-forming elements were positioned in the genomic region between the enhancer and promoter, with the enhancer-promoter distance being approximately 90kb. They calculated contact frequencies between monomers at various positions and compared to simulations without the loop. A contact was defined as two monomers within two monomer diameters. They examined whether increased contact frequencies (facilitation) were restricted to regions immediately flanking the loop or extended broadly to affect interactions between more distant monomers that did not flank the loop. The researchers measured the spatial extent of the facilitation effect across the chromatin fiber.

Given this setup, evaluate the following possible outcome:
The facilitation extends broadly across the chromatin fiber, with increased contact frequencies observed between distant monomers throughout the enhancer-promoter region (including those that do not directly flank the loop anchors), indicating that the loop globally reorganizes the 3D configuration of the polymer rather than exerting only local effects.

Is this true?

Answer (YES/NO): NO